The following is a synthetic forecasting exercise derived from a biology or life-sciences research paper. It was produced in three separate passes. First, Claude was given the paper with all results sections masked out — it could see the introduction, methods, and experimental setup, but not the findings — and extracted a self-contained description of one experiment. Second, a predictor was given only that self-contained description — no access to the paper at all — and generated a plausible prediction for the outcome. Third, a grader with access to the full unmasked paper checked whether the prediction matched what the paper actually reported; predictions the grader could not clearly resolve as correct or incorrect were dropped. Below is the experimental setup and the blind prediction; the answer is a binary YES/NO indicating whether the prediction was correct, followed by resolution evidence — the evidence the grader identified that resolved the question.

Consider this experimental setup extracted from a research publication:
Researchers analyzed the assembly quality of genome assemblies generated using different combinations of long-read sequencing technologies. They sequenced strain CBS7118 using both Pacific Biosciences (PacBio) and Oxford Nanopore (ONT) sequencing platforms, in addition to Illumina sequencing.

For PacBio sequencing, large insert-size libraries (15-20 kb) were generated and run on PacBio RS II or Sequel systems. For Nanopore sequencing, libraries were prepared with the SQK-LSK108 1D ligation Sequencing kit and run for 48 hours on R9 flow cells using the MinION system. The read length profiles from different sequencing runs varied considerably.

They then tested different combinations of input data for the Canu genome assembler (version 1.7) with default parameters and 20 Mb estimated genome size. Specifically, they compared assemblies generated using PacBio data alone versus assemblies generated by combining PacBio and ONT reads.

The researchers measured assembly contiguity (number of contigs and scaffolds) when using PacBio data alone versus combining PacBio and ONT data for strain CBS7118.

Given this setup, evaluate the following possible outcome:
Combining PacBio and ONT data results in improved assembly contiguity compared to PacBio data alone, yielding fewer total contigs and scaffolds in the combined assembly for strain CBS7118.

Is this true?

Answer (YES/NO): NO